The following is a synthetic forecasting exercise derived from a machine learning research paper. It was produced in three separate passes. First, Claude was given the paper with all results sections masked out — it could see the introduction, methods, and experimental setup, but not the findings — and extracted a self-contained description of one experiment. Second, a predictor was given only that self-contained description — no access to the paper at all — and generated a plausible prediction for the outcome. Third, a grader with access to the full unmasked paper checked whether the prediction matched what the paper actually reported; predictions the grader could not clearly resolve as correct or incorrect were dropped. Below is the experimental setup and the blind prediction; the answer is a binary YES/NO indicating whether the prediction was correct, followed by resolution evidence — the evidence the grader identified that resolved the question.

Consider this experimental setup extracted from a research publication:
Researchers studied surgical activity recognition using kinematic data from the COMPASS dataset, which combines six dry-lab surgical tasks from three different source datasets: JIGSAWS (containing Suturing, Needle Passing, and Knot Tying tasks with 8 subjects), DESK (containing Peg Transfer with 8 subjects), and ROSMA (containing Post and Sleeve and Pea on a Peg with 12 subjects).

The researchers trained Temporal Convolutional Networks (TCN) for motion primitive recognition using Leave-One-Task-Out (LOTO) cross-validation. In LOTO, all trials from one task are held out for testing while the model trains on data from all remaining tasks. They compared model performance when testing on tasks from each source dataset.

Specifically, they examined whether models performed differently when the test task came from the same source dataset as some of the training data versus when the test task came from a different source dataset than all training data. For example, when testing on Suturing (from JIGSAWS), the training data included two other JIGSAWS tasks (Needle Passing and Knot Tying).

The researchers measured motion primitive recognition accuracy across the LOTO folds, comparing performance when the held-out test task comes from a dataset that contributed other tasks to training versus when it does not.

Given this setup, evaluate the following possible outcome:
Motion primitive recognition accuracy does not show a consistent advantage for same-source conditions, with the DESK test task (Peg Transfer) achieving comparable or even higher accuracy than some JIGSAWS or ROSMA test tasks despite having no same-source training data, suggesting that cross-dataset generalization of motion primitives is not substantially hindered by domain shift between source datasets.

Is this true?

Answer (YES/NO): YES